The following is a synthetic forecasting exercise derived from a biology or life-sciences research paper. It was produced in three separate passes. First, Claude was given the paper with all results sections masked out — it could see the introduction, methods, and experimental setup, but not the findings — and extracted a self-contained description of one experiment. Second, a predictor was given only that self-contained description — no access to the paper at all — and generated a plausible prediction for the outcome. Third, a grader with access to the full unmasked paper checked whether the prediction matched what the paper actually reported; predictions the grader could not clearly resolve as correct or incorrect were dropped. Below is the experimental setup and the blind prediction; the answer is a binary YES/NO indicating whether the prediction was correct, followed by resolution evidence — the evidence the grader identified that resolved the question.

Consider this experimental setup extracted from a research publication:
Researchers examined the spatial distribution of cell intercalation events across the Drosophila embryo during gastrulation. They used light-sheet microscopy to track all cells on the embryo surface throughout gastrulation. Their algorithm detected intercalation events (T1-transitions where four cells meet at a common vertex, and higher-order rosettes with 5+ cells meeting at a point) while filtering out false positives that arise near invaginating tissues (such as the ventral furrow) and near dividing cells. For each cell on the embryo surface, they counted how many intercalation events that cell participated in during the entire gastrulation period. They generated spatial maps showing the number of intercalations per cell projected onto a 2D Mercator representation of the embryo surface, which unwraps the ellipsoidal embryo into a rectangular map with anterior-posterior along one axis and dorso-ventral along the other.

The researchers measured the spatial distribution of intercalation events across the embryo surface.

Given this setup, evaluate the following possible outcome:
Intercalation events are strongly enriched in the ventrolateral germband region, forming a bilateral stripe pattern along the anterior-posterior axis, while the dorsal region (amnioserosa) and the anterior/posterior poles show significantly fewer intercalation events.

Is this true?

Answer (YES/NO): YES